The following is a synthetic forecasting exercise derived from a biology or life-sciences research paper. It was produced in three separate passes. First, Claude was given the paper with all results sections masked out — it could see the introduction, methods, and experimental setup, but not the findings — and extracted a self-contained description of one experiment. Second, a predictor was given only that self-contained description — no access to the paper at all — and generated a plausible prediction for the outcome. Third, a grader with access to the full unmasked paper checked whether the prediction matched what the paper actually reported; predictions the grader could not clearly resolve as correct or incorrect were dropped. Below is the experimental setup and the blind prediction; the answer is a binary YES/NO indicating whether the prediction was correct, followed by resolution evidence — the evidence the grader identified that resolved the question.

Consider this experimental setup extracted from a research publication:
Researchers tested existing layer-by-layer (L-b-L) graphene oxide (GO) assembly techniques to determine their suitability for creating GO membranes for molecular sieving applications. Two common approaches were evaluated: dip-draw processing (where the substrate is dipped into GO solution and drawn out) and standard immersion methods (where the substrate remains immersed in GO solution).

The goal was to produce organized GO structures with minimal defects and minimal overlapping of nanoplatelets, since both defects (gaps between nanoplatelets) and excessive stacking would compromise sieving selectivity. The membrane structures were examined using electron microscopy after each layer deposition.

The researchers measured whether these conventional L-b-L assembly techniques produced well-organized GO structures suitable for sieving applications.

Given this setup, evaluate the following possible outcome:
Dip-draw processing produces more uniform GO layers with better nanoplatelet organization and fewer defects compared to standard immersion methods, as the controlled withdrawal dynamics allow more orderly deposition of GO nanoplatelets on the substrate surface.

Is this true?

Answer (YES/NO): NO